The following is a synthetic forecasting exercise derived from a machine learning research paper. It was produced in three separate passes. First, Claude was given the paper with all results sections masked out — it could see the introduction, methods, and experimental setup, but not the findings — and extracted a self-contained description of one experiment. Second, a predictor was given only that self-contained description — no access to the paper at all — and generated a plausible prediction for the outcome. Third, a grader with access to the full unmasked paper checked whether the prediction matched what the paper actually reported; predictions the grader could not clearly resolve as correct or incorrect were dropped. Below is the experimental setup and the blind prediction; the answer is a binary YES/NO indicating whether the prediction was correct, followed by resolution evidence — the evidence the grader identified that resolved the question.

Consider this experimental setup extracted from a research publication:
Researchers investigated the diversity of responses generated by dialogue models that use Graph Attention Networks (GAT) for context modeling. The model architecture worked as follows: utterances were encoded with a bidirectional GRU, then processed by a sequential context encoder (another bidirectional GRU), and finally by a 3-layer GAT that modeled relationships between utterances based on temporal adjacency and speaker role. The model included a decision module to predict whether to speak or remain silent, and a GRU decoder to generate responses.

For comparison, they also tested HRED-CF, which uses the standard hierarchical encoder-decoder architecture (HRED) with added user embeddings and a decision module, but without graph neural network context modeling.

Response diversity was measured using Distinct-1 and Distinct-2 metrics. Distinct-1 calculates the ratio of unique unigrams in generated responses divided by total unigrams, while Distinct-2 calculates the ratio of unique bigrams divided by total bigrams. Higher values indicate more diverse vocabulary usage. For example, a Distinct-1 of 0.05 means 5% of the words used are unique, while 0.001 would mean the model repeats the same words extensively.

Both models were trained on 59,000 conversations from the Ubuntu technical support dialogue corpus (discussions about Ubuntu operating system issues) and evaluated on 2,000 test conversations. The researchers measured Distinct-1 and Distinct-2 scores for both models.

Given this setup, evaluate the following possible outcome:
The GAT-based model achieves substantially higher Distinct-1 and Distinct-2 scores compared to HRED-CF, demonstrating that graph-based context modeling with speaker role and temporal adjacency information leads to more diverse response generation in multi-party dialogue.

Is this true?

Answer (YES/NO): NO